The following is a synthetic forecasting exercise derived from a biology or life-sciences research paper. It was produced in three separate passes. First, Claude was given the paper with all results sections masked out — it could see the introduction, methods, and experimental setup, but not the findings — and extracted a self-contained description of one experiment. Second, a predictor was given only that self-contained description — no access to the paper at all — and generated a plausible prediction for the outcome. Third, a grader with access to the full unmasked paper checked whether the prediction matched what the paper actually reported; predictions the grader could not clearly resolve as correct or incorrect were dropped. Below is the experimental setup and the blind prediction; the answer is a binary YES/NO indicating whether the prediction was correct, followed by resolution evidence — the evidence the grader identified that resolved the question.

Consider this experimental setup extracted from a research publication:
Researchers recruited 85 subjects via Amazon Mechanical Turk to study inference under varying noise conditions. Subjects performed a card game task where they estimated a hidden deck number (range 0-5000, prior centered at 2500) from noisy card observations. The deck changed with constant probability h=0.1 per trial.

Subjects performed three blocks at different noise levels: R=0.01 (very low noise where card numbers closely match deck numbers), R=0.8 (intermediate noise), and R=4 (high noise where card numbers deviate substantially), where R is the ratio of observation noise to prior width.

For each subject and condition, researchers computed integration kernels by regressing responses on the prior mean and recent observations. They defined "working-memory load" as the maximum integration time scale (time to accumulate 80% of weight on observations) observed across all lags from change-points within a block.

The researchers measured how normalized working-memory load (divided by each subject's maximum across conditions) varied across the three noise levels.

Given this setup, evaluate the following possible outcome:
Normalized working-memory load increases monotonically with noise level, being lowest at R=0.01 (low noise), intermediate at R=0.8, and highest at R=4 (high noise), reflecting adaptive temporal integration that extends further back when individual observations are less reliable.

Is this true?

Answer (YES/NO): NO